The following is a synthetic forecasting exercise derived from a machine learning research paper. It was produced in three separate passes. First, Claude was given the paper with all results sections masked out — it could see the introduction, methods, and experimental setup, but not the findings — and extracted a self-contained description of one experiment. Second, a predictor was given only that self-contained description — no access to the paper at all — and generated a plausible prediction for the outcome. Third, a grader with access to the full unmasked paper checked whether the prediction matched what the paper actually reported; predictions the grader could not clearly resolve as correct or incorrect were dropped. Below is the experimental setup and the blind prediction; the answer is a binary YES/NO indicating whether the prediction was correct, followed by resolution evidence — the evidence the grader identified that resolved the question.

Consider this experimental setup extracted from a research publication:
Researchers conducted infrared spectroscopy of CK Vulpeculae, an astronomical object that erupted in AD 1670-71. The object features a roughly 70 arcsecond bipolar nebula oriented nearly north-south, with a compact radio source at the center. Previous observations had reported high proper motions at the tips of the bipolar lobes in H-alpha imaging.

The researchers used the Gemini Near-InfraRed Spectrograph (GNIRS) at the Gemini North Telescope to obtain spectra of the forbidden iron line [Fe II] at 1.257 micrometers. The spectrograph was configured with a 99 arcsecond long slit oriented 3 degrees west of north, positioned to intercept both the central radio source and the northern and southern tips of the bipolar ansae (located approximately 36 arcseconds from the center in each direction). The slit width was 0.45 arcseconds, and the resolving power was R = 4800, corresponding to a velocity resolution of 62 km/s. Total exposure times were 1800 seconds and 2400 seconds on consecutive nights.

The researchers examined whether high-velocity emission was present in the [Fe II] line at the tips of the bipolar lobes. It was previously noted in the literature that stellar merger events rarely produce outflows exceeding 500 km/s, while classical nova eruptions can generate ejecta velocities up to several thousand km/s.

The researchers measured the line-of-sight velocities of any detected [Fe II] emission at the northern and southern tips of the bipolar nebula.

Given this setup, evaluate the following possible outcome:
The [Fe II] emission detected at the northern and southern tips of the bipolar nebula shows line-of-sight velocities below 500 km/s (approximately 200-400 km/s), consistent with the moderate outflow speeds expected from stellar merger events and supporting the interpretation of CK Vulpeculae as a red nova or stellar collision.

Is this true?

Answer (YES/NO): NO